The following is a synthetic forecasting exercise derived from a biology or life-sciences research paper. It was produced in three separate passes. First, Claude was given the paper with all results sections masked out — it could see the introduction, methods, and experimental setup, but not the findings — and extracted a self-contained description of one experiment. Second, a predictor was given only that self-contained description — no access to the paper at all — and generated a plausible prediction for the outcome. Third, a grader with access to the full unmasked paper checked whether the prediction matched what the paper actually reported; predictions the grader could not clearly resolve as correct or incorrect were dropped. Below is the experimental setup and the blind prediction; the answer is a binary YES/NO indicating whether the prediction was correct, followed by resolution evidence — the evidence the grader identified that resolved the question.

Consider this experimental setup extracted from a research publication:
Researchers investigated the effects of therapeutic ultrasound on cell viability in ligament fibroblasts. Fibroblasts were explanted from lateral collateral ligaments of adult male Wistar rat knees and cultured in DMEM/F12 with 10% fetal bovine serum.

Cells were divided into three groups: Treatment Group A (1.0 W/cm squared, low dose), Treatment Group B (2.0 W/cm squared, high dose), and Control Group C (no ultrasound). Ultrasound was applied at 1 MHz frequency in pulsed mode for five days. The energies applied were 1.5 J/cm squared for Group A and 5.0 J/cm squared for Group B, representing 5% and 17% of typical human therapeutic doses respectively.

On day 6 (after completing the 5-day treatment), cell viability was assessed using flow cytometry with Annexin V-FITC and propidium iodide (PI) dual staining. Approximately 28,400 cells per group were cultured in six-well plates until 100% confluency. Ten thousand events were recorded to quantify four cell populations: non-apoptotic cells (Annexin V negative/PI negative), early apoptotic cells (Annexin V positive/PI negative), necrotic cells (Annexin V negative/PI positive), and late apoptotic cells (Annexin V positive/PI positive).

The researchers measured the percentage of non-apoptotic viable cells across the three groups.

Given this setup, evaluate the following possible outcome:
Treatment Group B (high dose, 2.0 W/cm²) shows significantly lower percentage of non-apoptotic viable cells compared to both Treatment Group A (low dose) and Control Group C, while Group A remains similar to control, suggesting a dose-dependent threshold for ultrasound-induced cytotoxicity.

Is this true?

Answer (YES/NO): NO